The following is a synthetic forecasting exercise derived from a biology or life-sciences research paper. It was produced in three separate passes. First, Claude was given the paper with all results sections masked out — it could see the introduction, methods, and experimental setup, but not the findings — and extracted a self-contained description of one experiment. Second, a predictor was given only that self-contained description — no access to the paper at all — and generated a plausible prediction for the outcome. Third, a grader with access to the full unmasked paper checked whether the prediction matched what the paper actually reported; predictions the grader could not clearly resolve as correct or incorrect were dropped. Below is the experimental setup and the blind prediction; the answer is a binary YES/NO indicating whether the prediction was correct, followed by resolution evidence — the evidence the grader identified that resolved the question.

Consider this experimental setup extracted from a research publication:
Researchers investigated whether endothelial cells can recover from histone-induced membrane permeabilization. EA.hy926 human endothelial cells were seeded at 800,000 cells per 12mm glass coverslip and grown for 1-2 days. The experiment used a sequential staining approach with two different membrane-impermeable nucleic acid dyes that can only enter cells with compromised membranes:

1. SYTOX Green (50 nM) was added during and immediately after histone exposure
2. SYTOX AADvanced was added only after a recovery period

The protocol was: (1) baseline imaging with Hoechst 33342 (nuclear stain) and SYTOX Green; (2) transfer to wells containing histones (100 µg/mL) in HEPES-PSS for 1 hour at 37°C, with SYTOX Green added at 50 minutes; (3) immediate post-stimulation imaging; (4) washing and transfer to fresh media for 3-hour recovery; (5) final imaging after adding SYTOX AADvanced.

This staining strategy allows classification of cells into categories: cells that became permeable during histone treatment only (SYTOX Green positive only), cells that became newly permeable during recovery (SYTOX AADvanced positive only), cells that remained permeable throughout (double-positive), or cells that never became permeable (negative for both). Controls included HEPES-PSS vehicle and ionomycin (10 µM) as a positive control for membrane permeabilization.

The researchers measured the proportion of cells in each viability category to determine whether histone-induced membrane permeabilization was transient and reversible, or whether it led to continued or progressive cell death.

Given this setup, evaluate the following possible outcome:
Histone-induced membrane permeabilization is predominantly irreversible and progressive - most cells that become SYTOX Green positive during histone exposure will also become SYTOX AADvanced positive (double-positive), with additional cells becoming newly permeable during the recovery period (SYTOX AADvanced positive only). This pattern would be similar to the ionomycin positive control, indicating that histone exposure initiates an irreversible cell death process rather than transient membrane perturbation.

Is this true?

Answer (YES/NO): NO